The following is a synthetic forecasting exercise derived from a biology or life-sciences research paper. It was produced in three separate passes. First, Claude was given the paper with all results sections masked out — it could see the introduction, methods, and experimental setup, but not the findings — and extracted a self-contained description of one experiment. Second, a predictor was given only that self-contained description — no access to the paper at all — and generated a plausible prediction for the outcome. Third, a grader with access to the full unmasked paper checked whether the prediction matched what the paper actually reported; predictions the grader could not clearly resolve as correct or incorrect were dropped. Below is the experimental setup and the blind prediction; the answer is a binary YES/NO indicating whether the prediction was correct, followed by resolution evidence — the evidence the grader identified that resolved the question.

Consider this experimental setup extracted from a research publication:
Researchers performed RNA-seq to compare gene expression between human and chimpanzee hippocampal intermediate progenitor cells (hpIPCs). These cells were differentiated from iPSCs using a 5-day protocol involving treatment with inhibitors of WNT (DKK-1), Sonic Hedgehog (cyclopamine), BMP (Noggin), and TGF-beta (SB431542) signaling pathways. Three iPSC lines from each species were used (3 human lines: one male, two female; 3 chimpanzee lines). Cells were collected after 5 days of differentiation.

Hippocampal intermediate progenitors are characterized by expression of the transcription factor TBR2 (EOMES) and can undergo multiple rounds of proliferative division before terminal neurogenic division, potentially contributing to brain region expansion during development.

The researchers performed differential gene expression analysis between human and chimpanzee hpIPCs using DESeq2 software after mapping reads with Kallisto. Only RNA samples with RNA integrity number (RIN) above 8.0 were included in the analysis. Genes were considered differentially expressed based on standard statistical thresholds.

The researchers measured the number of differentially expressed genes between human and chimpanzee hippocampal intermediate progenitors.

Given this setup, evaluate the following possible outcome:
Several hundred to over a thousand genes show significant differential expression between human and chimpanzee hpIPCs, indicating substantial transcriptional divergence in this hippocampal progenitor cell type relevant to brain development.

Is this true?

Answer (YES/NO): YES